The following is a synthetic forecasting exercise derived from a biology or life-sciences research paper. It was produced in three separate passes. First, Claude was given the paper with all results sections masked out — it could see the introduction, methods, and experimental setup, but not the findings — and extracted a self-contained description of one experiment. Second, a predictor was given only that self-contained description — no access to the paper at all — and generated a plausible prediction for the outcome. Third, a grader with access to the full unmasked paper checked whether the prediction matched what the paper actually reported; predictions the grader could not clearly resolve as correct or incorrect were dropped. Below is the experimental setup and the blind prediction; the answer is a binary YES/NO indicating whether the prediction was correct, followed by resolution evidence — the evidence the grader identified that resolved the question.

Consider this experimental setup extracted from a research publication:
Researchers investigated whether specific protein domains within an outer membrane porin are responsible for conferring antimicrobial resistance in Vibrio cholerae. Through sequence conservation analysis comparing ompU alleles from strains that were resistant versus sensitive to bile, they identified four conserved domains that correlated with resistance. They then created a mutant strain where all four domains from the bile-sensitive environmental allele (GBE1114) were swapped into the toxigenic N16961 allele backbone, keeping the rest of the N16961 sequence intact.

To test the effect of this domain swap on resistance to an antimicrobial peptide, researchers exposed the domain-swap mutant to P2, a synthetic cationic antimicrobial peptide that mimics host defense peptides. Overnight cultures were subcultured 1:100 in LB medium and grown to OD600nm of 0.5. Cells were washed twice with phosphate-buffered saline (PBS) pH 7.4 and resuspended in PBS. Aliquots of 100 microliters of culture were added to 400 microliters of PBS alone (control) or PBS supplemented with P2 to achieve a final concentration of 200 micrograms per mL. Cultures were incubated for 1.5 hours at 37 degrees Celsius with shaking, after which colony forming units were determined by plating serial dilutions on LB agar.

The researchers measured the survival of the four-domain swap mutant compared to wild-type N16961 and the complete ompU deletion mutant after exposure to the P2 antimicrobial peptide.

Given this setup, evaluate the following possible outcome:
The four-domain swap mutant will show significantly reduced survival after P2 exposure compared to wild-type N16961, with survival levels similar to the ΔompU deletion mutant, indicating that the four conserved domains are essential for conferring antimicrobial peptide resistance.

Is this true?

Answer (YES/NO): NO